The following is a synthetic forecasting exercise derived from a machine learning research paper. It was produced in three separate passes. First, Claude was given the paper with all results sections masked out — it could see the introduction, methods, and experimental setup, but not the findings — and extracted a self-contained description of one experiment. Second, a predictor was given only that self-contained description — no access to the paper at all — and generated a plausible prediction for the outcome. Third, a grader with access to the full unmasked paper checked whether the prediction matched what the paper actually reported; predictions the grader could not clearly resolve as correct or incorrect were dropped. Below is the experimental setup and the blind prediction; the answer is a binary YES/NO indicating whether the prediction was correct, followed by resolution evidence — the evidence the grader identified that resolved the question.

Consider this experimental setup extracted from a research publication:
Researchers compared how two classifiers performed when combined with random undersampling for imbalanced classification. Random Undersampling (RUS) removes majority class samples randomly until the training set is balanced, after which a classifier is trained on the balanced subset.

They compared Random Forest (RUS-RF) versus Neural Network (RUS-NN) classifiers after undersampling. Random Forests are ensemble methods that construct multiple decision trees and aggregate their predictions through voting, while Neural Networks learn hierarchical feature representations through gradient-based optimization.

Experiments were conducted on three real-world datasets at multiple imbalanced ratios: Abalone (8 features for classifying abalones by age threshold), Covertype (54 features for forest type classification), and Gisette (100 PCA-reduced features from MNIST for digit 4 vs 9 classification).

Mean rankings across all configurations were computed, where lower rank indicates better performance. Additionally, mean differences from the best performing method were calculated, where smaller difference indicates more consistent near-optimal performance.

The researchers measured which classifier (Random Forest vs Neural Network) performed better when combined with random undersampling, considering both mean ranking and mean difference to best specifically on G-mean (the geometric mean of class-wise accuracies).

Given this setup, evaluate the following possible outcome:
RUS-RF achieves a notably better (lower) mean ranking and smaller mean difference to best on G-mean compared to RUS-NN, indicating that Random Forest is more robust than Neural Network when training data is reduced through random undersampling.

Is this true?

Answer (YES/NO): NO